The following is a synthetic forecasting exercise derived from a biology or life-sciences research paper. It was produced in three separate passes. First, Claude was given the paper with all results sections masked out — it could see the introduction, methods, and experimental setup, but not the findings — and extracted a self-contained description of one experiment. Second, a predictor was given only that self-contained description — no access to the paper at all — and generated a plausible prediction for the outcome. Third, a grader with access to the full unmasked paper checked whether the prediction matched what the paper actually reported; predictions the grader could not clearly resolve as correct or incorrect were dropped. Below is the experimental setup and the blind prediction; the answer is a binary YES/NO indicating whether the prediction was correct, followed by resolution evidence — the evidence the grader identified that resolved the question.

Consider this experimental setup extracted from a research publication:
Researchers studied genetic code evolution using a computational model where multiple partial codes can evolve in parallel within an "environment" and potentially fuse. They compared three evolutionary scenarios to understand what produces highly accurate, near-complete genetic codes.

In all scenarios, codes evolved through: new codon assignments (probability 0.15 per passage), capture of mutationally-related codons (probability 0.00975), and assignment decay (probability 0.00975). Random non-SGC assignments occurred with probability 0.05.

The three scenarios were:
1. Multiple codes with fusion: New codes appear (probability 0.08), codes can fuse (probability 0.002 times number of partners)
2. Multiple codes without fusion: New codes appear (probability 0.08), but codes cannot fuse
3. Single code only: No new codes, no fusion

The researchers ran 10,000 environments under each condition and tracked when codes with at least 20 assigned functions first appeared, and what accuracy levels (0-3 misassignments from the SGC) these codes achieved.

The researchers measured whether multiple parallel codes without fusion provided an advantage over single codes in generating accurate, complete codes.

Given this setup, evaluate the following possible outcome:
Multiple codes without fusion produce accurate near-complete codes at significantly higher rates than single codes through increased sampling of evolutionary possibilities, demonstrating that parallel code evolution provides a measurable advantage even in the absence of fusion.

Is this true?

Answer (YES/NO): YES